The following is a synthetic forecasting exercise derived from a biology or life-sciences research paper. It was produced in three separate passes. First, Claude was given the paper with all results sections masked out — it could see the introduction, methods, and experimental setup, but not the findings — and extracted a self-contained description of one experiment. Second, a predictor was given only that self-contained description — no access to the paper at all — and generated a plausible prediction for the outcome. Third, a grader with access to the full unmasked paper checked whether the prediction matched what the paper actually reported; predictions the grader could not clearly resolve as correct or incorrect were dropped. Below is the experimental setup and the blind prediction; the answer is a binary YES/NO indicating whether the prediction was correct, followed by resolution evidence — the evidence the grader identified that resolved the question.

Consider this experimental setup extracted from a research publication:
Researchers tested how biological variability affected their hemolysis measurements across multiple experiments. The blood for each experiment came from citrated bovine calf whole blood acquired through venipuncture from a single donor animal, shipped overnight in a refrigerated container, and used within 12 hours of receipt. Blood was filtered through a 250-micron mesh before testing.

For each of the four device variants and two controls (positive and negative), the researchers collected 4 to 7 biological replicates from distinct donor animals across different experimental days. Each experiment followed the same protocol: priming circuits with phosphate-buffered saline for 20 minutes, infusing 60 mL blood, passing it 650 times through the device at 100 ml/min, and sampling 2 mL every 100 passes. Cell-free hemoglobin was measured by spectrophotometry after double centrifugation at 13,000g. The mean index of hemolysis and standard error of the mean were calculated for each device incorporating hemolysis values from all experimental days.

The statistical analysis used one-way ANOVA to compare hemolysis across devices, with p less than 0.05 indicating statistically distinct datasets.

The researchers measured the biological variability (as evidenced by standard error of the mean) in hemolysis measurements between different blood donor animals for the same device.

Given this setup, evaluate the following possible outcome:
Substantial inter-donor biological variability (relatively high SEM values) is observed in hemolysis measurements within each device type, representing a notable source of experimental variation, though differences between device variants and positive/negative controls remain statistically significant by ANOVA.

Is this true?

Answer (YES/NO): NO